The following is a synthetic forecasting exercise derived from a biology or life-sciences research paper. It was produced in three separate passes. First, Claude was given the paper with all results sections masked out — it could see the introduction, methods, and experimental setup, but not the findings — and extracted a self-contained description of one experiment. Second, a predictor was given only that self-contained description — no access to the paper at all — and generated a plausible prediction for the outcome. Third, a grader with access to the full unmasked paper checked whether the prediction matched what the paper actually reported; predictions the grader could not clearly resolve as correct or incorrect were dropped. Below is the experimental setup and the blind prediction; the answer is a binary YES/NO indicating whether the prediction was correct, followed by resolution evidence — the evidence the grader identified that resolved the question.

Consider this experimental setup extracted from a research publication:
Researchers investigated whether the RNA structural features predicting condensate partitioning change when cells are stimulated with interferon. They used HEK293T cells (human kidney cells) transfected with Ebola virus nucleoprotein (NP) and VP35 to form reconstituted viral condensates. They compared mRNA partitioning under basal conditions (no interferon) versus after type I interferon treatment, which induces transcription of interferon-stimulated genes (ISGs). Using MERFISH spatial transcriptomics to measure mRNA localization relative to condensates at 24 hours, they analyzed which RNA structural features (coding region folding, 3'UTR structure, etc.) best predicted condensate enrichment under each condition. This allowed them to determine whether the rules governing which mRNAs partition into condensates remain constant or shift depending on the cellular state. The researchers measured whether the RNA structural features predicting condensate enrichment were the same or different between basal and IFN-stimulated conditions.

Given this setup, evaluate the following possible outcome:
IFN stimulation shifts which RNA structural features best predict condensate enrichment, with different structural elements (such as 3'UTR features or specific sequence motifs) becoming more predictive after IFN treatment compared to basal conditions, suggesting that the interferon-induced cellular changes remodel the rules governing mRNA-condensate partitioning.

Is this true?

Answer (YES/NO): YES